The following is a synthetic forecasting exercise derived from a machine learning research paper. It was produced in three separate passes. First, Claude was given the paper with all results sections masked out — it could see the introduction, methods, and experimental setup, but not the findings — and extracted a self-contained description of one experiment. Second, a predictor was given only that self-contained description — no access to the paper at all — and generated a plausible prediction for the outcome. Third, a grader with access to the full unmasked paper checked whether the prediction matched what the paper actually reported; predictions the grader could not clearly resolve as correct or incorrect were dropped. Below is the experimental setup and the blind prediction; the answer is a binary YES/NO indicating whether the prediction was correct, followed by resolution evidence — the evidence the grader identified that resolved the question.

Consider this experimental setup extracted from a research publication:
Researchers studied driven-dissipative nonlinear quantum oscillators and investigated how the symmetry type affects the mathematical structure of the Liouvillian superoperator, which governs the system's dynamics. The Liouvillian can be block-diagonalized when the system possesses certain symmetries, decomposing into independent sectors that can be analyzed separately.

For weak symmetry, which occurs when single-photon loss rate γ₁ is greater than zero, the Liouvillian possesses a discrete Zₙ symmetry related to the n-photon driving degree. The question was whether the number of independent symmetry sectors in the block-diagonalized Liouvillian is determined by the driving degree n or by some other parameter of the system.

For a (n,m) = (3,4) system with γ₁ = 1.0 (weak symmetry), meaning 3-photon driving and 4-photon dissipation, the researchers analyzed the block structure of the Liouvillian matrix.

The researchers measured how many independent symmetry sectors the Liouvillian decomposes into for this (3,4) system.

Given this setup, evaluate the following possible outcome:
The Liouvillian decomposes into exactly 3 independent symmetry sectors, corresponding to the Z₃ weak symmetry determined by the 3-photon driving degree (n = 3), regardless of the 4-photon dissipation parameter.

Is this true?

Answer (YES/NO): YES